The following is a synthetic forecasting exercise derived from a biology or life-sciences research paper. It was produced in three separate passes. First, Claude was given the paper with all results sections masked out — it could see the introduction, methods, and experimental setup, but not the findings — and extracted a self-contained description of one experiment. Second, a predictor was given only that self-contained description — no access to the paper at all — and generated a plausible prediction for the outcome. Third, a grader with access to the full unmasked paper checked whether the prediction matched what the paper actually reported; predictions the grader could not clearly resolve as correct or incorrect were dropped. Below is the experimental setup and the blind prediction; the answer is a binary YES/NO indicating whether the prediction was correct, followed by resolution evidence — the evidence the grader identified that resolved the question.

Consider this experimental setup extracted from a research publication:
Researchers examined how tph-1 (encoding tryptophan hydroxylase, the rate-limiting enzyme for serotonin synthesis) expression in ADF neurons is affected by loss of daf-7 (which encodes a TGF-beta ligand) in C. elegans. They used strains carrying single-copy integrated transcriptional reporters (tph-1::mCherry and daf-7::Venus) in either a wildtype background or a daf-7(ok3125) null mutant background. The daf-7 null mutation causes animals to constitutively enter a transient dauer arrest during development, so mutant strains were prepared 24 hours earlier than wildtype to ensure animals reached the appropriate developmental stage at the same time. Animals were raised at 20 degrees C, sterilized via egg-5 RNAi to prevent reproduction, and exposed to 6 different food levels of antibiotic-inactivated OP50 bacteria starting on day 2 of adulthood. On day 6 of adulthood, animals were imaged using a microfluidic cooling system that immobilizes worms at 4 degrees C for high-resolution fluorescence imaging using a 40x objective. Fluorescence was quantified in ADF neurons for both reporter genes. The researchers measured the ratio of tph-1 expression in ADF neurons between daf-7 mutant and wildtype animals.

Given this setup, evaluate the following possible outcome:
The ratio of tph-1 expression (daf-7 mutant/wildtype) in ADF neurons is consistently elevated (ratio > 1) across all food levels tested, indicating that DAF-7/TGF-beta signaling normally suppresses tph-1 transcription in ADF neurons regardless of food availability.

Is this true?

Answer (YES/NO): YES